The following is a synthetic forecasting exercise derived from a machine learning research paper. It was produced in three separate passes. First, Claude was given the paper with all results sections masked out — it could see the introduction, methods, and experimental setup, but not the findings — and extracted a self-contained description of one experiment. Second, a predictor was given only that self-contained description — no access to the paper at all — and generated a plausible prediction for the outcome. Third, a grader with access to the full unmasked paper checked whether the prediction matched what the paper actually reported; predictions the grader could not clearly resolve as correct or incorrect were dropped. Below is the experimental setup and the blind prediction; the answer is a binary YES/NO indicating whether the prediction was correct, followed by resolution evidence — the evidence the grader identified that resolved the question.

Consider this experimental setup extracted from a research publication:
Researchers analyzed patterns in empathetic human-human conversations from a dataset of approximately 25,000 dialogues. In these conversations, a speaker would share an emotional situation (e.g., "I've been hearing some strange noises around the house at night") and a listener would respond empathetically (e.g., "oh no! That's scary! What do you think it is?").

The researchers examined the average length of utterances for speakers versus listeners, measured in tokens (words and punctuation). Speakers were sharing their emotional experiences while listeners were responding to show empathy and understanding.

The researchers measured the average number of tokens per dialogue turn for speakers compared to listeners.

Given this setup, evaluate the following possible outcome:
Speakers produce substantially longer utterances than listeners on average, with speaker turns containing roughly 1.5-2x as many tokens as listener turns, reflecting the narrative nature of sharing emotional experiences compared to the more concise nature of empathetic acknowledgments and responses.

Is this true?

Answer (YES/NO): NO